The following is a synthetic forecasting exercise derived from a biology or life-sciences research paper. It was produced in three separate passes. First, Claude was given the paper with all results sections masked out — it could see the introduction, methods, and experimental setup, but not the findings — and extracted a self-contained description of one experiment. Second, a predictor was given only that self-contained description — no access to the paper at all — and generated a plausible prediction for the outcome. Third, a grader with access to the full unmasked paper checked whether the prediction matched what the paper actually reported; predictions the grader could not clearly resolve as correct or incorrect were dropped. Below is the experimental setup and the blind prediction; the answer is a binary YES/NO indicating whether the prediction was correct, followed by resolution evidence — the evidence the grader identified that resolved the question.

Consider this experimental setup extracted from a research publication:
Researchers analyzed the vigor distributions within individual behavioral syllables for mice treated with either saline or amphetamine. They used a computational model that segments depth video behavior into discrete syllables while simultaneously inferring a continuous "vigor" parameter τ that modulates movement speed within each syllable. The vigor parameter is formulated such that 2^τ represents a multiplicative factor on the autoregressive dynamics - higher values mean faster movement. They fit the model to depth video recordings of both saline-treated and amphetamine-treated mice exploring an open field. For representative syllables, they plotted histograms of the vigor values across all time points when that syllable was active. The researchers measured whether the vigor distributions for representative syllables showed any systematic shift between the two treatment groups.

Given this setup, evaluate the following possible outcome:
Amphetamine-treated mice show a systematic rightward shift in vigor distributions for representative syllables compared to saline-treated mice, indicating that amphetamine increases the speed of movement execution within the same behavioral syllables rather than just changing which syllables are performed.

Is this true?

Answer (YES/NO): YES